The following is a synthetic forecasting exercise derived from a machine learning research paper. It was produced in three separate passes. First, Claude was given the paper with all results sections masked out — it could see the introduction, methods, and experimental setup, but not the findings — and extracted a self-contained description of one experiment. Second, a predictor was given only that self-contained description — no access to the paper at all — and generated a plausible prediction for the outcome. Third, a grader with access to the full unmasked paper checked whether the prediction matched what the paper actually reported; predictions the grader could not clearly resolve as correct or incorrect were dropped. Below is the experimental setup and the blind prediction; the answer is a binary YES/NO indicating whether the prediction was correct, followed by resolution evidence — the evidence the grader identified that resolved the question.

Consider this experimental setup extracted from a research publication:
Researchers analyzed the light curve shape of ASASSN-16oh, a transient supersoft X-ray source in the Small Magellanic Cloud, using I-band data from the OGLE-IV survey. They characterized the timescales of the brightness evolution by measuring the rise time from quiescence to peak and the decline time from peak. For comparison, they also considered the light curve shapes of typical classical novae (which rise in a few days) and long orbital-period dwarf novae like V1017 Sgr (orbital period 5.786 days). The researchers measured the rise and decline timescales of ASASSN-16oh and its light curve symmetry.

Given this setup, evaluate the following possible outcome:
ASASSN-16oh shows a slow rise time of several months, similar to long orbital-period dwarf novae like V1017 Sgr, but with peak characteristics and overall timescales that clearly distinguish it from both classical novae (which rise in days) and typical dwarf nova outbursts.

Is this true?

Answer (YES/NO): YES